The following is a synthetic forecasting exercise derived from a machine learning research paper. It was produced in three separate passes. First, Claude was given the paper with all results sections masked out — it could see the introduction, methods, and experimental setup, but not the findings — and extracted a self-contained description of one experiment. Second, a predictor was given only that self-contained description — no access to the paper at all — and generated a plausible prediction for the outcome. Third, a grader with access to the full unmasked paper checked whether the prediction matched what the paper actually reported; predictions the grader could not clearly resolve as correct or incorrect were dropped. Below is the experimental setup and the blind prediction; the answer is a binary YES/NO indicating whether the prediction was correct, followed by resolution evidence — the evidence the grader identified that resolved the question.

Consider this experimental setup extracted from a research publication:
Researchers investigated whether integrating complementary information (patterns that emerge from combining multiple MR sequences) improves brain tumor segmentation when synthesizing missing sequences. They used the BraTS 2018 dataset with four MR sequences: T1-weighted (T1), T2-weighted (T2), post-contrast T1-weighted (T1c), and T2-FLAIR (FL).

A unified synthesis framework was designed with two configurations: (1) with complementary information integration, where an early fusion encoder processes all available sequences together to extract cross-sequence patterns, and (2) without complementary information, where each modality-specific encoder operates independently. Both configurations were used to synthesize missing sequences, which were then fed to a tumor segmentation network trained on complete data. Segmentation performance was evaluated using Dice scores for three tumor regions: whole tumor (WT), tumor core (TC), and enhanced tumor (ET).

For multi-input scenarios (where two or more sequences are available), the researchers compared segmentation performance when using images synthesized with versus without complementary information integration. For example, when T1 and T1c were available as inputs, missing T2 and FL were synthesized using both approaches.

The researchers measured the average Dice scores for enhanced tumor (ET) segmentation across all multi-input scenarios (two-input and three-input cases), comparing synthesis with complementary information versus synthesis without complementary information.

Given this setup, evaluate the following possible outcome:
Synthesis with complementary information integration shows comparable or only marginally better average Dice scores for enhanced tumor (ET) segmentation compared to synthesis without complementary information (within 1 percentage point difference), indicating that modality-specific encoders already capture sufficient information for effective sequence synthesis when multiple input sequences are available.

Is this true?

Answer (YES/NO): NO